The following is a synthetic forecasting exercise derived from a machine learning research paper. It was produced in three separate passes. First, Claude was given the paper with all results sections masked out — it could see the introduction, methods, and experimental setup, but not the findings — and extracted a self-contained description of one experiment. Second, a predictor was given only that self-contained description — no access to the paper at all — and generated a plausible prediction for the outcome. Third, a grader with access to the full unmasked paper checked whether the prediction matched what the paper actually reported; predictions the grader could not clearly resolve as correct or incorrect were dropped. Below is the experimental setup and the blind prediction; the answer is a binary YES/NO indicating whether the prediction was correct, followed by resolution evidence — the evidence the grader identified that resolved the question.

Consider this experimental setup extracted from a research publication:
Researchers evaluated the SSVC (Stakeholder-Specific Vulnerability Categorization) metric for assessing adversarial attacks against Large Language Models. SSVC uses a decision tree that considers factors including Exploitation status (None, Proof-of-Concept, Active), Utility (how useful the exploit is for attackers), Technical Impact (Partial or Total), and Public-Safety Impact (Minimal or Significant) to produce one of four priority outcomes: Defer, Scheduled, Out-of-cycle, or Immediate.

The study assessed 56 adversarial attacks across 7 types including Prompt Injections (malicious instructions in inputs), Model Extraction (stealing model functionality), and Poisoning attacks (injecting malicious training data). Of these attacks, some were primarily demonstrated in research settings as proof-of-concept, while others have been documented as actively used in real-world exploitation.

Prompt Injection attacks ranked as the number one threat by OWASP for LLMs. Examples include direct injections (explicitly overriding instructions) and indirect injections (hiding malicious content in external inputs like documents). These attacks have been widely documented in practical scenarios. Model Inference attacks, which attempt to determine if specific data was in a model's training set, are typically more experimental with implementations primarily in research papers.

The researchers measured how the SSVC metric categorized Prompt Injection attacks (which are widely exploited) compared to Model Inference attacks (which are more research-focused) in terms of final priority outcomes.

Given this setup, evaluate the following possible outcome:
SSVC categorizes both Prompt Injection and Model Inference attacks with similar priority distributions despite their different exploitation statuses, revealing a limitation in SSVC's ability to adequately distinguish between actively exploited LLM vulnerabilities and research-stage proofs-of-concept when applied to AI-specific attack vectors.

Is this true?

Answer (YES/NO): YES